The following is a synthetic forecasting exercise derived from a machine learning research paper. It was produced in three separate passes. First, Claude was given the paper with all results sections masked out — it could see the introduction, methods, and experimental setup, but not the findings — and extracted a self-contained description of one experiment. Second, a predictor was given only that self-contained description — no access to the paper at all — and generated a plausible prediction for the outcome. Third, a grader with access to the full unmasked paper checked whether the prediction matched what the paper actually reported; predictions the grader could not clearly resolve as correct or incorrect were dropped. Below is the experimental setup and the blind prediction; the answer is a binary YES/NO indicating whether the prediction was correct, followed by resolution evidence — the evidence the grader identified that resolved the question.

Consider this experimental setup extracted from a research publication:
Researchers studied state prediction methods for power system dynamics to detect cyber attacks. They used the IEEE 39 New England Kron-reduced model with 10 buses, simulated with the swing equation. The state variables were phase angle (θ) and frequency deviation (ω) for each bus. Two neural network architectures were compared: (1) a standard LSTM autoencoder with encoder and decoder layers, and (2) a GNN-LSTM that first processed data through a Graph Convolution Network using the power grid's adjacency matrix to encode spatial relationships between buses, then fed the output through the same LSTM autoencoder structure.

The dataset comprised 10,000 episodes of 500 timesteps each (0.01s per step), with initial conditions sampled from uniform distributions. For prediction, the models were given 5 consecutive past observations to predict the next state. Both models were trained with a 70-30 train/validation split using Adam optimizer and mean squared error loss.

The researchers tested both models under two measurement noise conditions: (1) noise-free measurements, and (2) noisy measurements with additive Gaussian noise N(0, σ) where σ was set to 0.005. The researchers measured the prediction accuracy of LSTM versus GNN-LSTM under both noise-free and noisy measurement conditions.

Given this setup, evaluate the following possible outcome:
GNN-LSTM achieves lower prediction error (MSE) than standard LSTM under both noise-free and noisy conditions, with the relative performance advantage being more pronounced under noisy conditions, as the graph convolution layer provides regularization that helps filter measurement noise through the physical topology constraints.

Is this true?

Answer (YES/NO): NO